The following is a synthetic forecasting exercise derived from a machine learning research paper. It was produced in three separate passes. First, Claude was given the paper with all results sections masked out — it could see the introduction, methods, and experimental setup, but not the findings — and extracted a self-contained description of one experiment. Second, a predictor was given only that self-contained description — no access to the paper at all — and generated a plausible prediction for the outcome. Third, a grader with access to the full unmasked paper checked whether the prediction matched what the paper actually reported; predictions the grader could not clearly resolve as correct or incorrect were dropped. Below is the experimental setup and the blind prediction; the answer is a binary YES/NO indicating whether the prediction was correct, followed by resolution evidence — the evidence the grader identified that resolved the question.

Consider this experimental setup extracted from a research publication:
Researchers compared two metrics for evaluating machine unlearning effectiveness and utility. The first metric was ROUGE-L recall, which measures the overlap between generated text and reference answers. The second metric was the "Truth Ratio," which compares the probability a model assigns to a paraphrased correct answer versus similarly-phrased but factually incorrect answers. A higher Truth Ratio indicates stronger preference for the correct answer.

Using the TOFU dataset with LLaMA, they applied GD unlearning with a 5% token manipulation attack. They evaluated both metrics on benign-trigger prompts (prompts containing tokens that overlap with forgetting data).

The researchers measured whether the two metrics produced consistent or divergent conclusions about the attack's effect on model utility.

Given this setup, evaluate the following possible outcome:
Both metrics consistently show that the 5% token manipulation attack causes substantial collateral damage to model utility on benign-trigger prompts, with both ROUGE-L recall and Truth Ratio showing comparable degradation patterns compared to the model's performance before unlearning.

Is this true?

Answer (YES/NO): NO